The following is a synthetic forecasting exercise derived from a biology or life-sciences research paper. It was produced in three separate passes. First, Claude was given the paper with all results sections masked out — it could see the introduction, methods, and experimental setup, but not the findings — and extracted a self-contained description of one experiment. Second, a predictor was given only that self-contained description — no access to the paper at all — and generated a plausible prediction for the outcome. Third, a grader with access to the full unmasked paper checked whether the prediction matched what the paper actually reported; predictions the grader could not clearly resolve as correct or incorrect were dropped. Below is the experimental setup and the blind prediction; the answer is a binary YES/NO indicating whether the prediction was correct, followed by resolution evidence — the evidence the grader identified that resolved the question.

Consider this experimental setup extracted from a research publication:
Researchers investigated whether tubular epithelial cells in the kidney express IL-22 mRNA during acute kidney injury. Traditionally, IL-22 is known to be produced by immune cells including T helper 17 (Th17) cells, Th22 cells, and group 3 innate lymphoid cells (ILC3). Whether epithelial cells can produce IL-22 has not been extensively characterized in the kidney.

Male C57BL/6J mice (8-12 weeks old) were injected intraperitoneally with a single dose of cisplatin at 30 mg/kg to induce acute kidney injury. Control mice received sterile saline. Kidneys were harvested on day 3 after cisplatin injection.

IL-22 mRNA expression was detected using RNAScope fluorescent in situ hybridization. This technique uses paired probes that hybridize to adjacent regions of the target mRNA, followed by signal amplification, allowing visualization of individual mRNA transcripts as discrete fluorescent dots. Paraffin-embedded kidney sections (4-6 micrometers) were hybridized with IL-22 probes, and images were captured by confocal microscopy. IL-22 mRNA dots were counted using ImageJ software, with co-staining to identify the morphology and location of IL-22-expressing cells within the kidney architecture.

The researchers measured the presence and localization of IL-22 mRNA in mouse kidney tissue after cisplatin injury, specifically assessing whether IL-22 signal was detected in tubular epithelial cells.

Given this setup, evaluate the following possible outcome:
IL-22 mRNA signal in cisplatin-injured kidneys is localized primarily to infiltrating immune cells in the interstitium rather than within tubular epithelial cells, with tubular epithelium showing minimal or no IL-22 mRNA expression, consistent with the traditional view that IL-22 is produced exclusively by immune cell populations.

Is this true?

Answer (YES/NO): NO